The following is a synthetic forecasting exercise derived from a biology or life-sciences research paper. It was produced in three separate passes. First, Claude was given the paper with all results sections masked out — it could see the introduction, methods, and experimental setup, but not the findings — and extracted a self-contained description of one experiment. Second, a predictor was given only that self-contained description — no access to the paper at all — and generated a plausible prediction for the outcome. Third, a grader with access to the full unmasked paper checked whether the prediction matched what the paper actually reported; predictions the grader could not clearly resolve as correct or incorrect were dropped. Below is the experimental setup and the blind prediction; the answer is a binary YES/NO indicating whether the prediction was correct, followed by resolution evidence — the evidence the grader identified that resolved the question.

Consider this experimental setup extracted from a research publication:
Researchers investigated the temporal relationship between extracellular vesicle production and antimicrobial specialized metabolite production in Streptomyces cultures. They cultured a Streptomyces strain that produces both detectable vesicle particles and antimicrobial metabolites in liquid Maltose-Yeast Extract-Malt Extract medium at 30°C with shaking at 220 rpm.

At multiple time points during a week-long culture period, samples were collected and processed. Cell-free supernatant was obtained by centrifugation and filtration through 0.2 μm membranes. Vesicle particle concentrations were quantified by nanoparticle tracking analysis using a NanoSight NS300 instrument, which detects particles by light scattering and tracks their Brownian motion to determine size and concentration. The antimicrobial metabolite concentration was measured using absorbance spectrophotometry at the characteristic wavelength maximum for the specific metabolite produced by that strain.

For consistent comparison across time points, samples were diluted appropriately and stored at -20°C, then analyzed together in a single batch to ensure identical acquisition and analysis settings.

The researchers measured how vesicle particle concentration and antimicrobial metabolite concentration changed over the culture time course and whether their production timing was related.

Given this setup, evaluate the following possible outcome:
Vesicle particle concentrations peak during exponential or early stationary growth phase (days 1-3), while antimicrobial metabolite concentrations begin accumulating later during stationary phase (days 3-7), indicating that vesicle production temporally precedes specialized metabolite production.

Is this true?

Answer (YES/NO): NO